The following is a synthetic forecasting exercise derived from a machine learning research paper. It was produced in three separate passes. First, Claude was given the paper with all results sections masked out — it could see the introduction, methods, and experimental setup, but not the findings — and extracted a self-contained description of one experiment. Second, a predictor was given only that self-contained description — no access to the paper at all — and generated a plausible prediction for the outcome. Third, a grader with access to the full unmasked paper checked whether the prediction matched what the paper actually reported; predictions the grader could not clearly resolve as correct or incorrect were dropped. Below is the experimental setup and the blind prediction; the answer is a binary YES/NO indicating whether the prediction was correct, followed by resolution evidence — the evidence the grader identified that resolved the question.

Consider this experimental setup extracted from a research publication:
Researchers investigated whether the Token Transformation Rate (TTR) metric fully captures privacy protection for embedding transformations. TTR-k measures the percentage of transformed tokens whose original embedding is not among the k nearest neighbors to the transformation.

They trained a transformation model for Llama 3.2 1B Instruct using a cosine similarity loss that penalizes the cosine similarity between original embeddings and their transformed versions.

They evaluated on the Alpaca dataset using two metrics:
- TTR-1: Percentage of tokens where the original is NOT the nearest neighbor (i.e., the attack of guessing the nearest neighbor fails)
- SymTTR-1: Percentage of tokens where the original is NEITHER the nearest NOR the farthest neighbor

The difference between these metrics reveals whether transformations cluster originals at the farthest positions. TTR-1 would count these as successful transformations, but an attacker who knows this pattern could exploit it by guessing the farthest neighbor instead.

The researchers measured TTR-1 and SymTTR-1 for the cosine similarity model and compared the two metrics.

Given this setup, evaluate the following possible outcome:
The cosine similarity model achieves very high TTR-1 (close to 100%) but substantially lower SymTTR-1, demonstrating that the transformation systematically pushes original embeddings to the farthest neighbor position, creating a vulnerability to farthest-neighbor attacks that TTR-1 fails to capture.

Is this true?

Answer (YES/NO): YES